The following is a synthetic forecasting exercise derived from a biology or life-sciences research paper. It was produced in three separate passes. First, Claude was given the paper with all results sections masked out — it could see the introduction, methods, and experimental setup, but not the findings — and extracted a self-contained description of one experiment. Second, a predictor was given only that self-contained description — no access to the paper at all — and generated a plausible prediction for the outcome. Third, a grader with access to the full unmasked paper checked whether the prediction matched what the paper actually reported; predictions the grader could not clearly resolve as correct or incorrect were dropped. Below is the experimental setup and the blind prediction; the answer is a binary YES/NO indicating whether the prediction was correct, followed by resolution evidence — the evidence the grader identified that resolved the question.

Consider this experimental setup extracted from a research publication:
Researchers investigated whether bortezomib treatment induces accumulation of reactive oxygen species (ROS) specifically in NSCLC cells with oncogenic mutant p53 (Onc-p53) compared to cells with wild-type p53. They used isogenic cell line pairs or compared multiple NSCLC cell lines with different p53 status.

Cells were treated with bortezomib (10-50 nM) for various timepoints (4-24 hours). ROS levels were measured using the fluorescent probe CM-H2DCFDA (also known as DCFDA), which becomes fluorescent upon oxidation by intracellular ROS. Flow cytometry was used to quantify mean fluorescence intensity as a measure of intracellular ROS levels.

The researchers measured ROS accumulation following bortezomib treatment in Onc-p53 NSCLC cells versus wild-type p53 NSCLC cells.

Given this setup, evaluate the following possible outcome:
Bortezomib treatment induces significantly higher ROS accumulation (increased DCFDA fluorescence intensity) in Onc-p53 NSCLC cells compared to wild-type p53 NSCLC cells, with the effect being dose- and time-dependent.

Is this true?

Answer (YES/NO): NO